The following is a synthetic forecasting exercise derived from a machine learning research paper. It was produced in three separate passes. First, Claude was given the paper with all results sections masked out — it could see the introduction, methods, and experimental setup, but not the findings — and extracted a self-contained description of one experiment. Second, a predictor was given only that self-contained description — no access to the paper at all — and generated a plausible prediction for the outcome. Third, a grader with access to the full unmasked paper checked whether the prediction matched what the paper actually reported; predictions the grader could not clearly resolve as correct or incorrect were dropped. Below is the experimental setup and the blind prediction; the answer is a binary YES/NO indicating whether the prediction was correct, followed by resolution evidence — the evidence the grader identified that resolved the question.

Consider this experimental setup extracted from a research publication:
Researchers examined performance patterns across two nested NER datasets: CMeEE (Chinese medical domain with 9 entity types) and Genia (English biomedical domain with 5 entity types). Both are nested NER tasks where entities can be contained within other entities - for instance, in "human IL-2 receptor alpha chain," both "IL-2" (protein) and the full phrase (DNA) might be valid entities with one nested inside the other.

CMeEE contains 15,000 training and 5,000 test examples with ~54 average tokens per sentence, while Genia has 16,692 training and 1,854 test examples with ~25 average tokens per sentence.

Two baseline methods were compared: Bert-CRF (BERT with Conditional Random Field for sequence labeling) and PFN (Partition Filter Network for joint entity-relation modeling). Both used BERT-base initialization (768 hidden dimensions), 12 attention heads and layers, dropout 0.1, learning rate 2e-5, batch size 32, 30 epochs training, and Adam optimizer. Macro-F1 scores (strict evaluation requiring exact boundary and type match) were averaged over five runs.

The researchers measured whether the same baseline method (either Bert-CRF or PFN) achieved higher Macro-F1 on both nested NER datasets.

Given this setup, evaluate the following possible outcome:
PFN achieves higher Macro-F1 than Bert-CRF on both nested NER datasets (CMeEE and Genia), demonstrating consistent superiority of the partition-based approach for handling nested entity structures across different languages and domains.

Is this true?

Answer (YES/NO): NO